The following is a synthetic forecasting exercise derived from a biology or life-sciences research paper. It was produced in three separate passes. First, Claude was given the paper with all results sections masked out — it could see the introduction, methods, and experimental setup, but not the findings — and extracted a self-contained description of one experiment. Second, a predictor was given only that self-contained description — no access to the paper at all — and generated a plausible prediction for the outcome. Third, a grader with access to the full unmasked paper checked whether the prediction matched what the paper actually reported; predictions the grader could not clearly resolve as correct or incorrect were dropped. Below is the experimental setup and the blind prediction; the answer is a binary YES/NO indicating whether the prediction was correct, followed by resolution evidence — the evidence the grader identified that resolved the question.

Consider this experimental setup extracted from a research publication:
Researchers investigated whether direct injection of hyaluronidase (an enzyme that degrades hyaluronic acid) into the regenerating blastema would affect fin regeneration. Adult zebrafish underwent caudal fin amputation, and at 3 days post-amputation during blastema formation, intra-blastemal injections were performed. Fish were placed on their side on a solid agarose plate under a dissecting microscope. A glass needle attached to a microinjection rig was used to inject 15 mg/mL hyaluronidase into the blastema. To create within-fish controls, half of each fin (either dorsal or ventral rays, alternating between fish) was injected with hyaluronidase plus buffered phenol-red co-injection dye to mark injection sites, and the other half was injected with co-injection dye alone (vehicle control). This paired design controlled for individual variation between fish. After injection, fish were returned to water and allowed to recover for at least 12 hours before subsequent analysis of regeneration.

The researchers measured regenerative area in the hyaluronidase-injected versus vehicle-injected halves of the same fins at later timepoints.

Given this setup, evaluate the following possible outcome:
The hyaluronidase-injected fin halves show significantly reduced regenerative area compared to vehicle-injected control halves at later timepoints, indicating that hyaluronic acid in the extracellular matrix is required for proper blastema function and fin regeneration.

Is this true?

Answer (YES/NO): YES